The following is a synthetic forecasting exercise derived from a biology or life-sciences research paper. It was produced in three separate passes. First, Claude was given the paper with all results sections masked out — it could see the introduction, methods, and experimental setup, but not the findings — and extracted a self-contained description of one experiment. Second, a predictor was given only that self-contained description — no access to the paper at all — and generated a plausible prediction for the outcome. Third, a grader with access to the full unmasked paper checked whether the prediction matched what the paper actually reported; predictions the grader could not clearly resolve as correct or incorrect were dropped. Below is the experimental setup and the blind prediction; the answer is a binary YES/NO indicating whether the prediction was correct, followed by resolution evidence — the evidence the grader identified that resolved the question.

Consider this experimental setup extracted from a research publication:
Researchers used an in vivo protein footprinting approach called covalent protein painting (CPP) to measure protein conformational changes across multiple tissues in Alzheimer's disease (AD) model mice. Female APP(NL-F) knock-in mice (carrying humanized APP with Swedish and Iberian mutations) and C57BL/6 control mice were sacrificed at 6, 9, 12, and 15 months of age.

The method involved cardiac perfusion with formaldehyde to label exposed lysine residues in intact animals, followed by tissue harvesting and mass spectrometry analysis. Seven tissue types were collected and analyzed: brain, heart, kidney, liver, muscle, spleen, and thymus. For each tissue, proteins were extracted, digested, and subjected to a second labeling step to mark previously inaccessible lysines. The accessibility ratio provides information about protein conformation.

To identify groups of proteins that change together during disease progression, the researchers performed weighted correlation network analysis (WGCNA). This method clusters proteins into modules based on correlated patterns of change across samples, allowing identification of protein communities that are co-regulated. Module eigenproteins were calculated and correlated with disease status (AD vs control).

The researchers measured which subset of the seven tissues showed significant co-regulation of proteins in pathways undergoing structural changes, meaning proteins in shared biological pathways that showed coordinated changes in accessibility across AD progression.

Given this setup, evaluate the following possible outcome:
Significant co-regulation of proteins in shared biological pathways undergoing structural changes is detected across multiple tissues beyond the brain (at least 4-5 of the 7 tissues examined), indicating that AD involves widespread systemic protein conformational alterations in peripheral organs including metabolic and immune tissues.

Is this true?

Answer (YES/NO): NO